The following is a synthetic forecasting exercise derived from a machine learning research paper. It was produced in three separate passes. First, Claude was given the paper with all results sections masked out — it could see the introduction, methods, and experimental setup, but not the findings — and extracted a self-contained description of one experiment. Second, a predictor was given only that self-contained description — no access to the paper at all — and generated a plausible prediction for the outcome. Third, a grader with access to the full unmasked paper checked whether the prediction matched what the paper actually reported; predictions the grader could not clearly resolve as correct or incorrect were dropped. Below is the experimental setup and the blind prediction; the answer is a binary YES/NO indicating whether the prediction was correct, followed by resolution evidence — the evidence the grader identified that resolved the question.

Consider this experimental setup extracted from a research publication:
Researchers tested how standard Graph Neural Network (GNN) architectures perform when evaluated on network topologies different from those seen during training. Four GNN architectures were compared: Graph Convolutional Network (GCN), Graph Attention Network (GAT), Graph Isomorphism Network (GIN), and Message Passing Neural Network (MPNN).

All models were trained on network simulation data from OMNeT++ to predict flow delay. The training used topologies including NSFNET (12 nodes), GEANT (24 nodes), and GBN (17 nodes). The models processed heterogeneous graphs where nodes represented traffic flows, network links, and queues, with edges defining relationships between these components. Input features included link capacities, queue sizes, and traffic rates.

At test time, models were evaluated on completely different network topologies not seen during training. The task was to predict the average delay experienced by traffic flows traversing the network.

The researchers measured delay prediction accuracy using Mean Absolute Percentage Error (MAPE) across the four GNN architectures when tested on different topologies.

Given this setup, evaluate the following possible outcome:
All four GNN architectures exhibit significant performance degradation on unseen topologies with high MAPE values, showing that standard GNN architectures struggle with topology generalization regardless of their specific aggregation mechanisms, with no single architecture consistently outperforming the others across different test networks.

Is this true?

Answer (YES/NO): YES